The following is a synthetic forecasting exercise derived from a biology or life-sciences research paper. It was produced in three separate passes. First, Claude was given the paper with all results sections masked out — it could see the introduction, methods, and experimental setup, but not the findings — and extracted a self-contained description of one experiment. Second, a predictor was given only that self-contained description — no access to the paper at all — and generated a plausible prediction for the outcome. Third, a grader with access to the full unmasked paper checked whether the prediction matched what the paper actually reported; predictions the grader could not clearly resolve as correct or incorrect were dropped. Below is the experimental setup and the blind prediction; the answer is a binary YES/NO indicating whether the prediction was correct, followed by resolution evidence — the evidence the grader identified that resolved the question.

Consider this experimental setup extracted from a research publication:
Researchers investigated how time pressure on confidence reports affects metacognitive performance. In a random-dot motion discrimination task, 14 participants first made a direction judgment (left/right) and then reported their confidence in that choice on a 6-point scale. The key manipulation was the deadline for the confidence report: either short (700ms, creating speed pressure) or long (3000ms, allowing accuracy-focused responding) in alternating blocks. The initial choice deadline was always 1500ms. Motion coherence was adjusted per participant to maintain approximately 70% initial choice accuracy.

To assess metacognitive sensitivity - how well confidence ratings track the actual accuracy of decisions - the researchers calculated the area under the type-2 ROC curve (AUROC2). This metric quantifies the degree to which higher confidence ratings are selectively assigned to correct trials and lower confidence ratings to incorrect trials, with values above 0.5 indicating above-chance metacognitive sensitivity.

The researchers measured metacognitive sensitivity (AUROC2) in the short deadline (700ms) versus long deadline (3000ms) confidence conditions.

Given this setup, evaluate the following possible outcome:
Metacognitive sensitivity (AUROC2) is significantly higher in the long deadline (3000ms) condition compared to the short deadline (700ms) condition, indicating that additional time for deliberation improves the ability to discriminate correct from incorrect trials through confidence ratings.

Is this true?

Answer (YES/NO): YES